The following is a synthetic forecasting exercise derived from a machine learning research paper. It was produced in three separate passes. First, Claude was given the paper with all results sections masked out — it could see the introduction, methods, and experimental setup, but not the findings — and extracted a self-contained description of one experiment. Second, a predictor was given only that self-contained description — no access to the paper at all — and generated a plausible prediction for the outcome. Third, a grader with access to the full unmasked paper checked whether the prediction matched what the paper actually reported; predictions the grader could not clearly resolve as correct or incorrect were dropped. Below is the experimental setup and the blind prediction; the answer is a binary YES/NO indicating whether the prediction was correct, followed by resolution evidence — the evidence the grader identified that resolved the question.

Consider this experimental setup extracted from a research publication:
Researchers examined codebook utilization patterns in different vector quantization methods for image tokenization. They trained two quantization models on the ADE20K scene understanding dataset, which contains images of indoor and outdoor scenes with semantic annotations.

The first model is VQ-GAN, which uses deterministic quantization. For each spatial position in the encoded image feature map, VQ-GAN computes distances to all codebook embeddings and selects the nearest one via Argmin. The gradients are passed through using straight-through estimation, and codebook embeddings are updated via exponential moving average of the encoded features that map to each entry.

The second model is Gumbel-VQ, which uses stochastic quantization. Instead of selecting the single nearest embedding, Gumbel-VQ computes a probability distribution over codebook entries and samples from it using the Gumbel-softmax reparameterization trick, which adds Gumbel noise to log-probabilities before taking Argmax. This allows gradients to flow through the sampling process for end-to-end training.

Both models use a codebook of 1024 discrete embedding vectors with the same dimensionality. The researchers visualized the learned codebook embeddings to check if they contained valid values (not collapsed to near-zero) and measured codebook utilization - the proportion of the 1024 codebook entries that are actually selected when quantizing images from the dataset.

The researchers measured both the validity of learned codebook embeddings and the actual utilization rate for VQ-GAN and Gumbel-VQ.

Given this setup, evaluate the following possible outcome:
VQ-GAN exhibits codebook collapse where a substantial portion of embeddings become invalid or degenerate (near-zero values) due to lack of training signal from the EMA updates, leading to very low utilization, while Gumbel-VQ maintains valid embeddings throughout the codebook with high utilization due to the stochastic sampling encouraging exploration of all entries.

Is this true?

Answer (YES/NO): NO